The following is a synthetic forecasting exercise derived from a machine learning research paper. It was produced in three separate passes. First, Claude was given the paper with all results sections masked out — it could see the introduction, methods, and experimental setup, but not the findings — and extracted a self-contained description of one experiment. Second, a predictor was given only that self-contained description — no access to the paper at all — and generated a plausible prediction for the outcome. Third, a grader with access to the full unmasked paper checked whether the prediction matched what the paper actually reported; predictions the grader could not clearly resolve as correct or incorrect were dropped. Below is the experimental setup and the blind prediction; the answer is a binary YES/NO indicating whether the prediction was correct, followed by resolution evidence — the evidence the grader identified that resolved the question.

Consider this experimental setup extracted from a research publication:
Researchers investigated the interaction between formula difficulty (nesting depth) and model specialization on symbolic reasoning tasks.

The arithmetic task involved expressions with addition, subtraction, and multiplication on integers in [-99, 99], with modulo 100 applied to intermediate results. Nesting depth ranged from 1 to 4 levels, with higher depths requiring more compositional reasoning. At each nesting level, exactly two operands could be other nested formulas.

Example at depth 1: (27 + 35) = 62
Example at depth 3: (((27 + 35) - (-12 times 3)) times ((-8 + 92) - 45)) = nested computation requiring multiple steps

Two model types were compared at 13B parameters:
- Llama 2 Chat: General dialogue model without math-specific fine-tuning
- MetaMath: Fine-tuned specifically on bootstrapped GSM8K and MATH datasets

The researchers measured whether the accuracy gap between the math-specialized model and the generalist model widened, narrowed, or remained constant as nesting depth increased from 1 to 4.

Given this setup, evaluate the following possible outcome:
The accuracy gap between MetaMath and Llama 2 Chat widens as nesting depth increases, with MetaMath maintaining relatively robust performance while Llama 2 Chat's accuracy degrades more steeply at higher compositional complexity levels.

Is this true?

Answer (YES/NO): NO